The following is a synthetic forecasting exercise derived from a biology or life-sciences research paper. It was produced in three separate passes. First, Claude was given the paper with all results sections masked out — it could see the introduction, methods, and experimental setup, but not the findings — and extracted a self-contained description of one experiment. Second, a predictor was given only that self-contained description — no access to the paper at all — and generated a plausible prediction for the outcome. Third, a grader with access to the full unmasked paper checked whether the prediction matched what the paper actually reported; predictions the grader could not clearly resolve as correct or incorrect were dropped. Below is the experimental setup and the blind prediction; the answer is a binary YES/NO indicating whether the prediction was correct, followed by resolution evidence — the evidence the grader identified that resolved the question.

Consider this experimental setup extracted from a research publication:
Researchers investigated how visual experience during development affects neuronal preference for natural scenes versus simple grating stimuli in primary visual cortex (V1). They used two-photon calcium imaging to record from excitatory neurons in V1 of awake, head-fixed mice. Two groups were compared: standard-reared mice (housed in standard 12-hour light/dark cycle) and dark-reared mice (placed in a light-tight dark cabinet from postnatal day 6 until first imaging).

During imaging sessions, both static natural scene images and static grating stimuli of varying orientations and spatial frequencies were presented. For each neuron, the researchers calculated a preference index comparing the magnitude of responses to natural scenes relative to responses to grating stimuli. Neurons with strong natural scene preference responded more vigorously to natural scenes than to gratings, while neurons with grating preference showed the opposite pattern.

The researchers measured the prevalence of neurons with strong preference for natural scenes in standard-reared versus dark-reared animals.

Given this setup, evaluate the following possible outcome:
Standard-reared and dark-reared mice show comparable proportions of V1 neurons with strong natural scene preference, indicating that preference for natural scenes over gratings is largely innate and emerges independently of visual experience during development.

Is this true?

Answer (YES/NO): NO